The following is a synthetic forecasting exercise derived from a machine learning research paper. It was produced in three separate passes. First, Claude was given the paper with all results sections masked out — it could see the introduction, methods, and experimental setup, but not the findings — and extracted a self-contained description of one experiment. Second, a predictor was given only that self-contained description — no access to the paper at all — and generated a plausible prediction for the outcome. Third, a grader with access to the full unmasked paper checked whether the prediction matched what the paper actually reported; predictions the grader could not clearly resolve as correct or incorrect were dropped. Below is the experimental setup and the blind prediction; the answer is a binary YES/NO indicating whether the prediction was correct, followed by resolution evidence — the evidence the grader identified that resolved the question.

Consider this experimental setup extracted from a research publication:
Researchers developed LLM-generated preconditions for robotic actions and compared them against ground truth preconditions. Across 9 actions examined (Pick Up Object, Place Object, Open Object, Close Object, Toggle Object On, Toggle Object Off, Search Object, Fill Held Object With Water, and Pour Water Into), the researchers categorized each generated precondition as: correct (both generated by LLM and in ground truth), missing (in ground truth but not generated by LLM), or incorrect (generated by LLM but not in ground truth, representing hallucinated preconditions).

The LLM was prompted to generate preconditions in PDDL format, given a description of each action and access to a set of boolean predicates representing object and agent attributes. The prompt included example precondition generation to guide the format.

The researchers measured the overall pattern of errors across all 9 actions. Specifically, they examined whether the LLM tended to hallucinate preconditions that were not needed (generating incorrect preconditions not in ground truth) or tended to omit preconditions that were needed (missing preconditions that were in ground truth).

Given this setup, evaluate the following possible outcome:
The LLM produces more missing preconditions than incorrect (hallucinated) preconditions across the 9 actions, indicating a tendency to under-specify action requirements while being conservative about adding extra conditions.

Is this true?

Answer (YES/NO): YES